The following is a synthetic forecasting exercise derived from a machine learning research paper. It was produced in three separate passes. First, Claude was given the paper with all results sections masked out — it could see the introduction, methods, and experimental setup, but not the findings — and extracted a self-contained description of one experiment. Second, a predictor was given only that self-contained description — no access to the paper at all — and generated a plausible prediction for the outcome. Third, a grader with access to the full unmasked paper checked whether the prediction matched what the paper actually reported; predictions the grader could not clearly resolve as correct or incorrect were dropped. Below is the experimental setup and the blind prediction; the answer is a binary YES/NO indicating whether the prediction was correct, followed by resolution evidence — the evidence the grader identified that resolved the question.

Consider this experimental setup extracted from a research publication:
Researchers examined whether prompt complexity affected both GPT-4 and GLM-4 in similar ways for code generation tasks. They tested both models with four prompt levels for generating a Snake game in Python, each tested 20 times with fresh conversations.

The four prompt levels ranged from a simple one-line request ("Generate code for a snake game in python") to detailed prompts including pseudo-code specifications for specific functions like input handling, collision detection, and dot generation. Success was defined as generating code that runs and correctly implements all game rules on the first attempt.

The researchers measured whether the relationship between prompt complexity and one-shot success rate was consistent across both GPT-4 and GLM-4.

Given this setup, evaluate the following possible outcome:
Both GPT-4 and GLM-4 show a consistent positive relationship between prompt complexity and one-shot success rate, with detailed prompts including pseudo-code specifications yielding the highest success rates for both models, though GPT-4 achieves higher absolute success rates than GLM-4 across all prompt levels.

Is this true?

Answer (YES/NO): NO